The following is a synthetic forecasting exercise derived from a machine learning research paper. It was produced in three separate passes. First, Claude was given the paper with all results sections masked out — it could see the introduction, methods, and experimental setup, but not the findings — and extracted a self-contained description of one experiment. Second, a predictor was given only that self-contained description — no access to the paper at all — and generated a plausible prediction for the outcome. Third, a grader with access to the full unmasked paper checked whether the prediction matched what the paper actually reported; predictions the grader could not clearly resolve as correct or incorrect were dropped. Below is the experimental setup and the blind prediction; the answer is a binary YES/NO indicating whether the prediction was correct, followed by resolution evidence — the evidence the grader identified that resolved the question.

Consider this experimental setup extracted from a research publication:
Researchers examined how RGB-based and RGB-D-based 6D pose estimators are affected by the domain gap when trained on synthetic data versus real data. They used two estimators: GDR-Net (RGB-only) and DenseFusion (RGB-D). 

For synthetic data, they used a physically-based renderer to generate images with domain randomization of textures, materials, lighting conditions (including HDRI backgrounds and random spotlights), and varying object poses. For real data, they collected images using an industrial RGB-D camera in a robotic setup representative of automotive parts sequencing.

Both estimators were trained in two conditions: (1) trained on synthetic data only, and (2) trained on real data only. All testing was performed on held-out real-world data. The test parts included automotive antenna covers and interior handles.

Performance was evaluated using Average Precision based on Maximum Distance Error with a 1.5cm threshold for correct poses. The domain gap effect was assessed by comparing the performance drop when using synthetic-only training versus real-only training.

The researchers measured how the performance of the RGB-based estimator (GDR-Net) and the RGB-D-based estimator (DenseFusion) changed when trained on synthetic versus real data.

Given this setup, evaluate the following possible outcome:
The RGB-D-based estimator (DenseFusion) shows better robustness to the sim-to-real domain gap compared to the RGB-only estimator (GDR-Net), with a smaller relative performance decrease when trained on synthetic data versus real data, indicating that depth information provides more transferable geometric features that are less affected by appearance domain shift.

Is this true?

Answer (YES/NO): NO